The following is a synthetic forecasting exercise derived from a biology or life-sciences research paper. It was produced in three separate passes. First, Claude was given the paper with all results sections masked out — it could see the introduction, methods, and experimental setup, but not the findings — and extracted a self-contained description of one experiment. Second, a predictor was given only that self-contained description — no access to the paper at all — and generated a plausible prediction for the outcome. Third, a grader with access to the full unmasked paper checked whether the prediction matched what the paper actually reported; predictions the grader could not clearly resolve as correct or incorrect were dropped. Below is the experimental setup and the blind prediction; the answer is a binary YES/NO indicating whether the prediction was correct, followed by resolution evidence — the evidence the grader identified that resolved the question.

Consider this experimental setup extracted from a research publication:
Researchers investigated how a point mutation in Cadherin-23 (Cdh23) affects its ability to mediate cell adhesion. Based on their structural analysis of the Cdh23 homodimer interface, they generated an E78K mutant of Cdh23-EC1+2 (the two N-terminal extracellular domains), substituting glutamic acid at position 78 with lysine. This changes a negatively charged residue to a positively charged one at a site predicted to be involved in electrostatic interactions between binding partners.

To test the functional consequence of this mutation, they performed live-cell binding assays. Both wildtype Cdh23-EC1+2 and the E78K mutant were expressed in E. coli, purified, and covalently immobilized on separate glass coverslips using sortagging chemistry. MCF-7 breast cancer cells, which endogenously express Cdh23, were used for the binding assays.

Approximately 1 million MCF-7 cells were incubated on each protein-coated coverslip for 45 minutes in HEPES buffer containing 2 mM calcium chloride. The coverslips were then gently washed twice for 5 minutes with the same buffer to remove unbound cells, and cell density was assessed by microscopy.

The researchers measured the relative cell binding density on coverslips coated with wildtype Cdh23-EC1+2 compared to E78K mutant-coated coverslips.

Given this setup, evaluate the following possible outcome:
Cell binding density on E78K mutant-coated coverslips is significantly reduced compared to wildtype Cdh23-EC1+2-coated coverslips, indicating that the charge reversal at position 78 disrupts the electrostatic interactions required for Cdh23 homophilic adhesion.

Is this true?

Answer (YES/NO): NO